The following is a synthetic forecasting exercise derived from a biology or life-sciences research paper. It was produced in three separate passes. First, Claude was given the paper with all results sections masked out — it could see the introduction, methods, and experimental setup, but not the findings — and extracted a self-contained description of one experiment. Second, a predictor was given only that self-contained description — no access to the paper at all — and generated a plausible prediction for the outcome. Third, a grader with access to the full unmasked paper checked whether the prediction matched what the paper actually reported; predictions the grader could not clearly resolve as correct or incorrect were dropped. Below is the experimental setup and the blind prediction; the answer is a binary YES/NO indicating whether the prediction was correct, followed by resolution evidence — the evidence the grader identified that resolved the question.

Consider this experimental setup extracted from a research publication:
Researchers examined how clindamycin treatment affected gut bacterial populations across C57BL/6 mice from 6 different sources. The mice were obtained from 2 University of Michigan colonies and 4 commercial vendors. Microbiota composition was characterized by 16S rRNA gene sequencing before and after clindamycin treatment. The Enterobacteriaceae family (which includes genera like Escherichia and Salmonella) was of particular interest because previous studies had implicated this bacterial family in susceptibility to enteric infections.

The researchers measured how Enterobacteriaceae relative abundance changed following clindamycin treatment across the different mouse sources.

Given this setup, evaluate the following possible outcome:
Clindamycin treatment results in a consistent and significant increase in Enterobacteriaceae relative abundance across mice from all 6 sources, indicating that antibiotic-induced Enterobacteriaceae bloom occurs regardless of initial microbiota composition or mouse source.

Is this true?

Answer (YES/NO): NO